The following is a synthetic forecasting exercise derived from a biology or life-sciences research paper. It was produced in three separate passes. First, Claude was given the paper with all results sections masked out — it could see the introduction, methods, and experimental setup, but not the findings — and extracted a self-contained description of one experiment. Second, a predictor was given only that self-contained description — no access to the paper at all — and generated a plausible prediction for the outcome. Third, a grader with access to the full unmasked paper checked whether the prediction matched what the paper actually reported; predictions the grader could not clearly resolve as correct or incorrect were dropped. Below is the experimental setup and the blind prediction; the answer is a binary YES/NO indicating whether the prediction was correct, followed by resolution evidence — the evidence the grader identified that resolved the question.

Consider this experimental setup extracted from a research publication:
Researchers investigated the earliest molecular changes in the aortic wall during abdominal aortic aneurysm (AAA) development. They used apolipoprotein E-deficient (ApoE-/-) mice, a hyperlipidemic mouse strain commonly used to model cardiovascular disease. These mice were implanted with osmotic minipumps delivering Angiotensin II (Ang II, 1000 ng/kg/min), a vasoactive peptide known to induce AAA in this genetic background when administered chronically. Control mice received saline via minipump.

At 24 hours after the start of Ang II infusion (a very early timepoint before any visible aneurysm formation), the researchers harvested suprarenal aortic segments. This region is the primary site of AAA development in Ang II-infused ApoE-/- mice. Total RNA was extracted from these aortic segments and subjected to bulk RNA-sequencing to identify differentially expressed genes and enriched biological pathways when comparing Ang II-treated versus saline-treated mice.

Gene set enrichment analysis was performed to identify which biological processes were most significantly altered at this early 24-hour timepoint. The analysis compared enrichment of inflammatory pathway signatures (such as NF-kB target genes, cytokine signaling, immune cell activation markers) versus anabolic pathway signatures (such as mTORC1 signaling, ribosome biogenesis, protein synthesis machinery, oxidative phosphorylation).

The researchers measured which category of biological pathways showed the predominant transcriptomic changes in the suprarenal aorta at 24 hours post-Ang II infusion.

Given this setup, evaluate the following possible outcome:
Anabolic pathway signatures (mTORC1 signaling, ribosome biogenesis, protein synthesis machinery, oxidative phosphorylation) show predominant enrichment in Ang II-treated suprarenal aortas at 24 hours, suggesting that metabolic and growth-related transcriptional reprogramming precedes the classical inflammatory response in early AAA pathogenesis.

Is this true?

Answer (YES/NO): YES